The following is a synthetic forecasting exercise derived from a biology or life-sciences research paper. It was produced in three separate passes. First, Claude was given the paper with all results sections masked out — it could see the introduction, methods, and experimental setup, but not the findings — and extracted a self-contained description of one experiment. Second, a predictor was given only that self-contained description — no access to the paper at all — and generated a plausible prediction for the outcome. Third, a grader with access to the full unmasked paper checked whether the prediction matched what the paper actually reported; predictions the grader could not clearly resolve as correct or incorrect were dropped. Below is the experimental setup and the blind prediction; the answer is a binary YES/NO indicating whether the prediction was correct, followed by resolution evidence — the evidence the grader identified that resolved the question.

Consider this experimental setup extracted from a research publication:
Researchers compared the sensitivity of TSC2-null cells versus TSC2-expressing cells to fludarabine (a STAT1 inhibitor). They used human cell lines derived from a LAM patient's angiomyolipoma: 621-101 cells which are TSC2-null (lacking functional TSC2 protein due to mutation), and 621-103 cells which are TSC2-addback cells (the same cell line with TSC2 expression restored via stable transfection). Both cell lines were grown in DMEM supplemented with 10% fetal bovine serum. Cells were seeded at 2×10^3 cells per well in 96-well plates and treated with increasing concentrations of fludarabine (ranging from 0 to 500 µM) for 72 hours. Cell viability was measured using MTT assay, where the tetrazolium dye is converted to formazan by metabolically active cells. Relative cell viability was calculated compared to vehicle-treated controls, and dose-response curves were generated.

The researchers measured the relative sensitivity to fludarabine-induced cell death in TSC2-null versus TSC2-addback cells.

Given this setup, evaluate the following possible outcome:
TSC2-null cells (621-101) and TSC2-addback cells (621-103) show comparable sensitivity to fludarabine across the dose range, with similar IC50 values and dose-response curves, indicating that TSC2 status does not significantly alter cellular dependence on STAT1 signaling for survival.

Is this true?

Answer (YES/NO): NO